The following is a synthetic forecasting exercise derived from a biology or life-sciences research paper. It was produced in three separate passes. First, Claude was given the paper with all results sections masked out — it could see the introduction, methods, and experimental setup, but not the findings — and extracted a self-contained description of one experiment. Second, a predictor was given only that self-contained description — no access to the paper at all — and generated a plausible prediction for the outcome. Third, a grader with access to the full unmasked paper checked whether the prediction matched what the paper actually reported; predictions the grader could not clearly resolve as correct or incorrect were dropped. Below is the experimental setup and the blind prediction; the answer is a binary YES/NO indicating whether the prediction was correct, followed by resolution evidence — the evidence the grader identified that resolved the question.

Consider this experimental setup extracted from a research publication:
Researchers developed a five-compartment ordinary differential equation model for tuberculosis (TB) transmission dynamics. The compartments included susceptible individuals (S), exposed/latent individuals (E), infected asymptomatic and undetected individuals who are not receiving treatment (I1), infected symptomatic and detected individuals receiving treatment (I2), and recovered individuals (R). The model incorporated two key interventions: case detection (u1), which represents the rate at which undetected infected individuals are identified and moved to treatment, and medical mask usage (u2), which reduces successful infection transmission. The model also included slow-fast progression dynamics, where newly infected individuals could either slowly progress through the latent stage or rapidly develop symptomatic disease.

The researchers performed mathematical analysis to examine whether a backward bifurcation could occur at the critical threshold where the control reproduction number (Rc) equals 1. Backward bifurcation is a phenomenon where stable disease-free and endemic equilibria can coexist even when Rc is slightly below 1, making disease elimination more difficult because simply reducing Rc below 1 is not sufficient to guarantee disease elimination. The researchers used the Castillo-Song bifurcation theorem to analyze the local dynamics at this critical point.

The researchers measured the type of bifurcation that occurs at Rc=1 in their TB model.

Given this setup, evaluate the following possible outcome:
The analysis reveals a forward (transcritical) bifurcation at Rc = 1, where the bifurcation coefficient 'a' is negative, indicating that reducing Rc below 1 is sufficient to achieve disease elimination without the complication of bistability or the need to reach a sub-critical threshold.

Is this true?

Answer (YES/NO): YES